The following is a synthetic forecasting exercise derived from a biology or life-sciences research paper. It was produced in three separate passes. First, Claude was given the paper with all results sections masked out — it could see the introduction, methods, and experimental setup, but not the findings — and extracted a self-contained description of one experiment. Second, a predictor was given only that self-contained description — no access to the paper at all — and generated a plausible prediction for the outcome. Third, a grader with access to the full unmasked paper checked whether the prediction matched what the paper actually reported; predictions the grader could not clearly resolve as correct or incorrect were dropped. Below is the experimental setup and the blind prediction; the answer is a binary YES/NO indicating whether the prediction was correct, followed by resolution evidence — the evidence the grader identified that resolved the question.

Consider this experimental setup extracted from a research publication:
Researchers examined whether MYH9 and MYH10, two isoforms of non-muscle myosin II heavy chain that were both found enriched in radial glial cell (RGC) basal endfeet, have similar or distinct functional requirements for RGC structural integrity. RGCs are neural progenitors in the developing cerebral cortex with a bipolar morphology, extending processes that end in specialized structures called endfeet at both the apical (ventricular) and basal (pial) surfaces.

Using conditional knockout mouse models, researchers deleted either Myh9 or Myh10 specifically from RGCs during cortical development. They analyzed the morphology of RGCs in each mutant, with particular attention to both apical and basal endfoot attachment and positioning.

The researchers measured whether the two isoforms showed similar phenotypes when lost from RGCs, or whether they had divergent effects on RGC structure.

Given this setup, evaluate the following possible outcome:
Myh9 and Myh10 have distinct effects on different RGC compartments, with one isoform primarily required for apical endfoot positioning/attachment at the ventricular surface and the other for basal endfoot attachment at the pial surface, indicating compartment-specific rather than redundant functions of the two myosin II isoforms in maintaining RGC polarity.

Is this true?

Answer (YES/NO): NO